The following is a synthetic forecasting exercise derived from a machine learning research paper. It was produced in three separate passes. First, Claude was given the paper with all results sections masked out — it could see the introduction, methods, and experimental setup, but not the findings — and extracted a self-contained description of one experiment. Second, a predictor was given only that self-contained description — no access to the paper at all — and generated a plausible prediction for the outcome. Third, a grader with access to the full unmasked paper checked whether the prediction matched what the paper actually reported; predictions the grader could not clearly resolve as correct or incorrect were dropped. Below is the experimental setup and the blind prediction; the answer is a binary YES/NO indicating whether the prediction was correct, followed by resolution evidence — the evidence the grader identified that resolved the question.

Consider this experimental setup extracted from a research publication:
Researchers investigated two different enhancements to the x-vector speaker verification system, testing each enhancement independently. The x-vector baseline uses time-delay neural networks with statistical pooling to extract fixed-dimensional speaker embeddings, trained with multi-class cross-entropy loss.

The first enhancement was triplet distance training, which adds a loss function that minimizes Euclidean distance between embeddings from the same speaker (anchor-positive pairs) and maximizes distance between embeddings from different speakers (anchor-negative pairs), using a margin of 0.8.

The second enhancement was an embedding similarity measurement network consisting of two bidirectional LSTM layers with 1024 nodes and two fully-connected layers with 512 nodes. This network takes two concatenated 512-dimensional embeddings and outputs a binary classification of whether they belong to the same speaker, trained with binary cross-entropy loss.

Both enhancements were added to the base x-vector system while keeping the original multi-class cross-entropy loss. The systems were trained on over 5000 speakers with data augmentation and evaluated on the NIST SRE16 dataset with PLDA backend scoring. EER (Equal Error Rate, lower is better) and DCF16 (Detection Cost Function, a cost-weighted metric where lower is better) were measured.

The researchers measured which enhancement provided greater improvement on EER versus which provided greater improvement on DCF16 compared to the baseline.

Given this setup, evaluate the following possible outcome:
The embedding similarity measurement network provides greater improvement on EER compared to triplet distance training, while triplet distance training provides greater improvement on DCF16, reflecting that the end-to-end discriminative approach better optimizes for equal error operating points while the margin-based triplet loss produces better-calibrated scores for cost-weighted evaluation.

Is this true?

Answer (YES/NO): NO